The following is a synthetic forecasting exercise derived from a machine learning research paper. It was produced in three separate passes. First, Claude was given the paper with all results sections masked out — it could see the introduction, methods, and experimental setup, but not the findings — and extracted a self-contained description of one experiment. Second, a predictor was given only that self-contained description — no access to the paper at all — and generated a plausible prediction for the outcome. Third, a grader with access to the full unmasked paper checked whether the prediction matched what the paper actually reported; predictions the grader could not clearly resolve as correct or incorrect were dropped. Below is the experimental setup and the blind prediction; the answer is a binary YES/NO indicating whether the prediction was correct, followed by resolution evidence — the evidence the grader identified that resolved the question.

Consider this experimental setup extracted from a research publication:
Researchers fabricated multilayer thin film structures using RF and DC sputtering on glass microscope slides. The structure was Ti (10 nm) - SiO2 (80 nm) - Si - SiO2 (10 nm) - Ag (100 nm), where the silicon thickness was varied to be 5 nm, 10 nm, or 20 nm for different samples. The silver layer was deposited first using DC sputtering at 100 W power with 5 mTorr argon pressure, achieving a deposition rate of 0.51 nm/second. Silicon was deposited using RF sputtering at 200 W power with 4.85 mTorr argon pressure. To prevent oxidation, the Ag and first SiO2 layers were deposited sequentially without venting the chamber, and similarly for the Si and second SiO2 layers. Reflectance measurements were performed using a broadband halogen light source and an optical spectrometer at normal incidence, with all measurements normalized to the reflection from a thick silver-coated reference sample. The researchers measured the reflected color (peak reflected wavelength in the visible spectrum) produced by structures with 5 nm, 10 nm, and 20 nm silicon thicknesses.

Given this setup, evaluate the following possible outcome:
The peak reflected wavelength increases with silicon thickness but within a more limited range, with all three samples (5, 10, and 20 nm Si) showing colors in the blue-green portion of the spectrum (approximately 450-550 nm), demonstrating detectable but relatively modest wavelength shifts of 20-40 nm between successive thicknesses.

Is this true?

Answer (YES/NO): NO